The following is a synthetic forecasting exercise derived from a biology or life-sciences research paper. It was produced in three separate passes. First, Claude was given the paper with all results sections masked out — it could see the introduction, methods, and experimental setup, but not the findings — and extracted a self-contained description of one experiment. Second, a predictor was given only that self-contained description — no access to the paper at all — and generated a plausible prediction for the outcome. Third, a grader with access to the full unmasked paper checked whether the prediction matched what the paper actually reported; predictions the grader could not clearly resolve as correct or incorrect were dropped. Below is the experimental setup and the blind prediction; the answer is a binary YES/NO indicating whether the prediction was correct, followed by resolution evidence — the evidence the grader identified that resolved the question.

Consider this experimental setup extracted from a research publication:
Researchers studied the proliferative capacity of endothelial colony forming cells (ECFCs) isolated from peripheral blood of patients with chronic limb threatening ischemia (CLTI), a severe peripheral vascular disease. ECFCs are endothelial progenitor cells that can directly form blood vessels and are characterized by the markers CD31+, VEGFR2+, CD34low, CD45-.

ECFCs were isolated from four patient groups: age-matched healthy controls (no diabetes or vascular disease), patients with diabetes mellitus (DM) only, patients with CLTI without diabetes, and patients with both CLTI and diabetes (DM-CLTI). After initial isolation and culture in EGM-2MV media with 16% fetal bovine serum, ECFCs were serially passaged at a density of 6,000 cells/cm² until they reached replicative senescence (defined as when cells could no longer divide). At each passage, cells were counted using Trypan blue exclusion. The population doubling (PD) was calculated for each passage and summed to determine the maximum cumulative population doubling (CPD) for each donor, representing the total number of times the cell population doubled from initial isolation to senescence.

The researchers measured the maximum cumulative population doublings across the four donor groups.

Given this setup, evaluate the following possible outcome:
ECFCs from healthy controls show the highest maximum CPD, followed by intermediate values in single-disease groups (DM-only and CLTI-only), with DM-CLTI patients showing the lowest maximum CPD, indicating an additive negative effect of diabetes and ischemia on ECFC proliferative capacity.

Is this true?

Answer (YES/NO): NO